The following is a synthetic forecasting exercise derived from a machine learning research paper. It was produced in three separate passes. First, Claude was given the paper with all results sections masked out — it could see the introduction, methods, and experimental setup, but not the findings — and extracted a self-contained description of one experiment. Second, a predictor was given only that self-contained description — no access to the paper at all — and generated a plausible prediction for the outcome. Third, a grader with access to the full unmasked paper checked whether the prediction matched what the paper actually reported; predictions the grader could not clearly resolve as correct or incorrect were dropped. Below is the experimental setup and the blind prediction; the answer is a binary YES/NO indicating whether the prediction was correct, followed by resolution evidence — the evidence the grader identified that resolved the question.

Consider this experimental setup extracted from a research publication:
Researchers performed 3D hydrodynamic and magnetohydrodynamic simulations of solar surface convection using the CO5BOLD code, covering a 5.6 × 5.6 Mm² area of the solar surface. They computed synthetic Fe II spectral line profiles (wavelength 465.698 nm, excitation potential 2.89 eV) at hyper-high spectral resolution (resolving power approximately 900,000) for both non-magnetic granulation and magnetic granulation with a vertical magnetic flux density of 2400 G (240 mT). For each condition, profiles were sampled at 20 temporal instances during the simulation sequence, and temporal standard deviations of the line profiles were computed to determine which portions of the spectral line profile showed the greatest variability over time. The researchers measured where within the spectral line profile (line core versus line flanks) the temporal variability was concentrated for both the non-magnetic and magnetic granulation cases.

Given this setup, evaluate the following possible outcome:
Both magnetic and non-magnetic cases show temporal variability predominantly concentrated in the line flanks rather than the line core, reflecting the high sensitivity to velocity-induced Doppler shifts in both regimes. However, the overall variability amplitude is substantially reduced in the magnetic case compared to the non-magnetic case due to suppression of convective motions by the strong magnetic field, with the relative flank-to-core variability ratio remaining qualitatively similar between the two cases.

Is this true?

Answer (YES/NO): NO